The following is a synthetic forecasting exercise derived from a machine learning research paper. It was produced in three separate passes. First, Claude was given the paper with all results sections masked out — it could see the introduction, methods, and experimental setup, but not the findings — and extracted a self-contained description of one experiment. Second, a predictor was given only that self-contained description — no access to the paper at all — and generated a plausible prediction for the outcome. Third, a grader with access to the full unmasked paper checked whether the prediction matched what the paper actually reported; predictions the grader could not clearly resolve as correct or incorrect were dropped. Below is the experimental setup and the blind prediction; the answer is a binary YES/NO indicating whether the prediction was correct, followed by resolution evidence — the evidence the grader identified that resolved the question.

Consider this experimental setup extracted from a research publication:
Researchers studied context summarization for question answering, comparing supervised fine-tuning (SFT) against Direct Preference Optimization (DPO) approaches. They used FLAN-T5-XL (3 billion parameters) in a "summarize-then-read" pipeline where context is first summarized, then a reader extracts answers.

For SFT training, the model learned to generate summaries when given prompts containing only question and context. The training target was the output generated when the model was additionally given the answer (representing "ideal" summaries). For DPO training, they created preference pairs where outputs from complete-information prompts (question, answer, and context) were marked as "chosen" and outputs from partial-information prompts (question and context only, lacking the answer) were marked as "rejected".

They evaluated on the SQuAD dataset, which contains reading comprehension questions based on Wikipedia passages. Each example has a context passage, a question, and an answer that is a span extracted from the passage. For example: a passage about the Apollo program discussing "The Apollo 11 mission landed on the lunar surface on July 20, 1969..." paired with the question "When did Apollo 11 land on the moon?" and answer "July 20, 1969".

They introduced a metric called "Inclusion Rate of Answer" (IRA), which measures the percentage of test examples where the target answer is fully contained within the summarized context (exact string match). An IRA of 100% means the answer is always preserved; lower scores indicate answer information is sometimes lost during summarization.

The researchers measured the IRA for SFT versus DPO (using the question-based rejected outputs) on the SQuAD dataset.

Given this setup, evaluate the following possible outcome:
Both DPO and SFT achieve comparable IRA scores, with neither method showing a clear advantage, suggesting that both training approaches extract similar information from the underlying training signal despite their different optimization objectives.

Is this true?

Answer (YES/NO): NO